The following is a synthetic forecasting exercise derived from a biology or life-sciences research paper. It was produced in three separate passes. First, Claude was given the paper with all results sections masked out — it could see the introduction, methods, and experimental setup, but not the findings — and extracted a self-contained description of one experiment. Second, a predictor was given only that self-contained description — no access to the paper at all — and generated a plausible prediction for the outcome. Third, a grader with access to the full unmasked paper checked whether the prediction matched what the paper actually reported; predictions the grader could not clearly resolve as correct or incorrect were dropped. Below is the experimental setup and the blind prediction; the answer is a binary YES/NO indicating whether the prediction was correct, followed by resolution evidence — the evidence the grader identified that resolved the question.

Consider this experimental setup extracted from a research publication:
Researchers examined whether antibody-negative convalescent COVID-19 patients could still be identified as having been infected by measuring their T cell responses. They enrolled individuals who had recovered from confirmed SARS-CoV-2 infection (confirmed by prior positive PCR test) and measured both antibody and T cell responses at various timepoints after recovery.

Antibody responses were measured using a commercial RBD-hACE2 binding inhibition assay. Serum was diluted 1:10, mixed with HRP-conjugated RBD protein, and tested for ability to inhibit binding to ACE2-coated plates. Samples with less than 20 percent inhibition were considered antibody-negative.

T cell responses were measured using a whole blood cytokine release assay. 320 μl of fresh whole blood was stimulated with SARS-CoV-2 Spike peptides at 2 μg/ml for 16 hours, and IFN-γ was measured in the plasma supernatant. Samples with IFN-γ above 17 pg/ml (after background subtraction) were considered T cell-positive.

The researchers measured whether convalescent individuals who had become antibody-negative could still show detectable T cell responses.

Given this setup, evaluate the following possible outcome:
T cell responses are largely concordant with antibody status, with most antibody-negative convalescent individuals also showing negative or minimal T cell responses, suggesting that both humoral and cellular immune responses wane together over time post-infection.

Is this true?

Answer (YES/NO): NO